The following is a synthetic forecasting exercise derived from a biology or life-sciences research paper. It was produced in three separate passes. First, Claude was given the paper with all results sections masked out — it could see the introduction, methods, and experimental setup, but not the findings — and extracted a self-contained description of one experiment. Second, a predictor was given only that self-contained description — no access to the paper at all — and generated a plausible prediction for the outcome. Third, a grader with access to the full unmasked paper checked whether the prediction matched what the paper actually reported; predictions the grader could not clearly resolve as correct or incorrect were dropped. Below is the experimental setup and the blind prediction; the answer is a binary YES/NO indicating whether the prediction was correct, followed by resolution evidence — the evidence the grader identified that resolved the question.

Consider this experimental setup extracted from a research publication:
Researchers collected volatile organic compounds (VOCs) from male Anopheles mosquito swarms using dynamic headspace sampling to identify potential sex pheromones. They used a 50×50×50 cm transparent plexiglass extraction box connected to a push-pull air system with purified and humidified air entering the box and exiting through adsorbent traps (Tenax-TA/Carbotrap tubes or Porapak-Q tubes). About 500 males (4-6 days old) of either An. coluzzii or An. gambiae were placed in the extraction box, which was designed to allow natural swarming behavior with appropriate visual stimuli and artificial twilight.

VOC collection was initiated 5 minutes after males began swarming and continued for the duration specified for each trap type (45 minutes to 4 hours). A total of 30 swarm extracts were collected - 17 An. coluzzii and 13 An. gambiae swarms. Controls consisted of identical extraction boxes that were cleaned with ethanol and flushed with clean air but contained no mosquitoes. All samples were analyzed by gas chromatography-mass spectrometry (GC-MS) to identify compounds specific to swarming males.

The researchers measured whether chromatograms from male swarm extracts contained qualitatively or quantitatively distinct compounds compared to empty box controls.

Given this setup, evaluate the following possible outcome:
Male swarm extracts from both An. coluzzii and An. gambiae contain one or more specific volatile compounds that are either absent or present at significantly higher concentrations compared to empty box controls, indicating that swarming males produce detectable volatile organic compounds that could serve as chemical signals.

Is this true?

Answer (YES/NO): NO